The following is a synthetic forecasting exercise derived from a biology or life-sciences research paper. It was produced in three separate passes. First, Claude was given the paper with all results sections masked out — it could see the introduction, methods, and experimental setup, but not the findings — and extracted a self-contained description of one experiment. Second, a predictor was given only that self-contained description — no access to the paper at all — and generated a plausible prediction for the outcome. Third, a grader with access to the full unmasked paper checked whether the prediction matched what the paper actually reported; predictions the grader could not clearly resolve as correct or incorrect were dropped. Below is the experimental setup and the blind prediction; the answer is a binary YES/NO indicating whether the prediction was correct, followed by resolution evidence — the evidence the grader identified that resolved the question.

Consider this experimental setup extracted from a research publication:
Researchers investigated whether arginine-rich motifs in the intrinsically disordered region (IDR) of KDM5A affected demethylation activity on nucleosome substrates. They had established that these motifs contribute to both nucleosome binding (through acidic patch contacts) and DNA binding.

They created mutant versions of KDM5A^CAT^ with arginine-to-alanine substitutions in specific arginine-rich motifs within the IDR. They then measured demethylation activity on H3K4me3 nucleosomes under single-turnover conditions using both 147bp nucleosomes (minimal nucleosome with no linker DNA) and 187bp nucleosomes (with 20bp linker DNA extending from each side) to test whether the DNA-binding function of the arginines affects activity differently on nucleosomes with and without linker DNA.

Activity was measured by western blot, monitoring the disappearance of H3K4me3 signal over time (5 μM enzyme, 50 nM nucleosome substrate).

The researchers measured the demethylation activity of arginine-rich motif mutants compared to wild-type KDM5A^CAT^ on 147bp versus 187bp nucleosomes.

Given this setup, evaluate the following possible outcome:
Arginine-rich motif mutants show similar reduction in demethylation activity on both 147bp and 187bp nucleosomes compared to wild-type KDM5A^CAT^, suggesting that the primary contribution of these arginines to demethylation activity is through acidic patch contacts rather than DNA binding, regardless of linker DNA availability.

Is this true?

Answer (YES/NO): NO